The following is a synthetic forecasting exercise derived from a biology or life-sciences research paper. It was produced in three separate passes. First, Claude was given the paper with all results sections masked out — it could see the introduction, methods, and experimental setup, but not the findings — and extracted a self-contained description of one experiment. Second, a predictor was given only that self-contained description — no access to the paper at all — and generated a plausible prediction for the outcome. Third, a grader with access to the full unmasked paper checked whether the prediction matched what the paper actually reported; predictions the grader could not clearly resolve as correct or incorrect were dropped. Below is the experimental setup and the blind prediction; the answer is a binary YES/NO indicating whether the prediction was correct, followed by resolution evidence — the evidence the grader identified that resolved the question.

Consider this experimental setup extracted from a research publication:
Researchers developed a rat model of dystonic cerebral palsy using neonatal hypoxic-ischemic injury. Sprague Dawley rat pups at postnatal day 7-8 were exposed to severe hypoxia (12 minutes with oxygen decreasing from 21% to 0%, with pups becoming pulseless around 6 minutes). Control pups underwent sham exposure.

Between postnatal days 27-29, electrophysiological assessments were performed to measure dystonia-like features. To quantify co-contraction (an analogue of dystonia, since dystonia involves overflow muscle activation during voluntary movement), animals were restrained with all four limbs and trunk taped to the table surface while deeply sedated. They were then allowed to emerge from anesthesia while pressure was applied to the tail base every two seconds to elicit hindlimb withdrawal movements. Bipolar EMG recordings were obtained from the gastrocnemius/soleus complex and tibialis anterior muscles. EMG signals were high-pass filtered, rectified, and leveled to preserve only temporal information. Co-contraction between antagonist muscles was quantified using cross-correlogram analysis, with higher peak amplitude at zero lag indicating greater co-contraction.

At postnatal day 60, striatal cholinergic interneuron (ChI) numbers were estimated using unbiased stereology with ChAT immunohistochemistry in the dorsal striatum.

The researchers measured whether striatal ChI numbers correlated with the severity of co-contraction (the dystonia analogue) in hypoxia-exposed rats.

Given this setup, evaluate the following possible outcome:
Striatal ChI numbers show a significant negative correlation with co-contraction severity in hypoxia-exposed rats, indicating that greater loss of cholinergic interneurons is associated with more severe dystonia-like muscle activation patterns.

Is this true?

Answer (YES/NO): NO